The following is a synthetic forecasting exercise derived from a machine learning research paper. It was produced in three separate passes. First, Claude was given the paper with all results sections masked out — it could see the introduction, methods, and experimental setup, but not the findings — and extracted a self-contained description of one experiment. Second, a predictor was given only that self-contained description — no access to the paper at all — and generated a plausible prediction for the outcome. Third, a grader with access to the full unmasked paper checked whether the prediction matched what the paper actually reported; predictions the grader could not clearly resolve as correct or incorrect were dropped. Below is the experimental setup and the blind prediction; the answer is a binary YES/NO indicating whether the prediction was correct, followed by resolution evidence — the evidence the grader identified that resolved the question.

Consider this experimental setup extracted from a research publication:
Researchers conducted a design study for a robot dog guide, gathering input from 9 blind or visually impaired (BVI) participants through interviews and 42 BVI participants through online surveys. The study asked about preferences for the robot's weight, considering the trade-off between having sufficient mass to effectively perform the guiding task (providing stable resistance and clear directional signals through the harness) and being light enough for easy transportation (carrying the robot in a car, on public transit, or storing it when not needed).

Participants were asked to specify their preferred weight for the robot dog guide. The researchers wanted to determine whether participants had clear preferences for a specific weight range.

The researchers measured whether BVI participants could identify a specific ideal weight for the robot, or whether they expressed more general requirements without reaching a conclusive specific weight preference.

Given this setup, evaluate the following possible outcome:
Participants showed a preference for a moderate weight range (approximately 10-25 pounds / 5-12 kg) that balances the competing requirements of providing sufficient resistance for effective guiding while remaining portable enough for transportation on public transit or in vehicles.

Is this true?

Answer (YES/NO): NO